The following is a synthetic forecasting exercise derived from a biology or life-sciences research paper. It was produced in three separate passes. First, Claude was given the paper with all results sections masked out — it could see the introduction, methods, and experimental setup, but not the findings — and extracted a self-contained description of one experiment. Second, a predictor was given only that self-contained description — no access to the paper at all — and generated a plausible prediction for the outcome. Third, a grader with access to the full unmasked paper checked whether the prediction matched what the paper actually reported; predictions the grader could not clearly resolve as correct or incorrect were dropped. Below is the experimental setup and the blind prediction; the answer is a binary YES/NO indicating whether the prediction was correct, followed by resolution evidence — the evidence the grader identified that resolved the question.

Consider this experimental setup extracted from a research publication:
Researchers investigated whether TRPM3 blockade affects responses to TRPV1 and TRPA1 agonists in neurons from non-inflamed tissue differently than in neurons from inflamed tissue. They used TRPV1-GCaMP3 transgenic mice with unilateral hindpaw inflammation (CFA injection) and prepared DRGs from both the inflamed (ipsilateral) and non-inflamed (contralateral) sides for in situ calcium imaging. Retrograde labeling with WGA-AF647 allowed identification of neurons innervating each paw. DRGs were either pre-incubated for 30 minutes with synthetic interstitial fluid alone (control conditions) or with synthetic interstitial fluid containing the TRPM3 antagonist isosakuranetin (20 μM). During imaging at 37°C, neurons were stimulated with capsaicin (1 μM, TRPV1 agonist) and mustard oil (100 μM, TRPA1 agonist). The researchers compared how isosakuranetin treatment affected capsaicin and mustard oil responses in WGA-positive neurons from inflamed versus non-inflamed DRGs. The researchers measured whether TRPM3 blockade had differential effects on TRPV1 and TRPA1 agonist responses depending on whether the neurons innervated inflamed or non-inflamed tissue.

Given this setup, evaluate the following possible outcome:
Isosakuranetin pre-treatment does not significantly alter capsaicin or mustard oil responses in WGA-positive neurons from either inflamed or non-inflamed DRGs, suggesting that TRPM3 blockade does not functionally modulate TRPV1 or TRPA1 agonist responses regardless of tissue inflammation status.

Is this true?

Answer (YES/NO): NO